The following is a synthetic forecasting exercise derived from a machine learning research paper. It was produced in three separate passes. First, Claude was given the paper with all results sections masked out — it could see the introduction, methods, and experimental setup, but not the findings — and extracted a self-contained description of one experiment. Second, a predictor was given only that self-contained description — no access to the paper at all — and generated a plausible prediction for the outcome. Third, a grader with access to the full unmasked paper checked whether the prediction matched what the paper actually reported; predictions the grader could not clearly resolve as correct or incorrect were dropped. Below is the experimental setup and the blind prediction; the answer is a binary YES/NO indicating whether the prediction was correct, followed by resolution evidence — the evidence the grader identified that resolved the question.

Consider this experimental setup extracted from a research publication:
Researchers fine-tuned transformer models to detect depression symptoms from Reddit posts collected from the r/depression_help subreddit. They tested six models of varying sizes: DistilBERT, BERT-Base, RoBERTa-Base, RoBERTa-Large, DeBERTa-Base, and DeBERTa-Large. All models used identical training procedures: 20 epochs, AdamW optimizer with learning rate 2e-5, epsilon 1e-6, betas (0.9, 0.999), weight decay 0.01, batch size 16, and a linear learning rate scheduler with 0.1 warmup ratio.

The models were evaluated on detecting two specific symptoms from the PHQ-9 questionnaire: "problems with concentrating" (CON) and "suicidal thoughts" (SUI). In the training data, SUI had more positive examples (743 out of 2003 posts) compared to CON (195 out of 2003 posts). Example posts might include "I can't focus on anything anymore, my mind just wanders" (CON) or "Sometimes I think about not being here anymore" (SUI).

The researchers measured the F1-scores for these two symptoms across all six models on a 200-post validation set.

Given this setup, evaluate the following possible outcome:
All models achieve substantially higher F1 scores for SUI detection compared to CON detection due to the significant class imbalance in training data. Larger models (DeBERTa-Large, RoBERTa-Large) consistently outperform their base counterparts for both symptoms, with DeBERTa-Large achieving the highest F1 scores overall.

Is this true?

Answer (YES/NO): NO